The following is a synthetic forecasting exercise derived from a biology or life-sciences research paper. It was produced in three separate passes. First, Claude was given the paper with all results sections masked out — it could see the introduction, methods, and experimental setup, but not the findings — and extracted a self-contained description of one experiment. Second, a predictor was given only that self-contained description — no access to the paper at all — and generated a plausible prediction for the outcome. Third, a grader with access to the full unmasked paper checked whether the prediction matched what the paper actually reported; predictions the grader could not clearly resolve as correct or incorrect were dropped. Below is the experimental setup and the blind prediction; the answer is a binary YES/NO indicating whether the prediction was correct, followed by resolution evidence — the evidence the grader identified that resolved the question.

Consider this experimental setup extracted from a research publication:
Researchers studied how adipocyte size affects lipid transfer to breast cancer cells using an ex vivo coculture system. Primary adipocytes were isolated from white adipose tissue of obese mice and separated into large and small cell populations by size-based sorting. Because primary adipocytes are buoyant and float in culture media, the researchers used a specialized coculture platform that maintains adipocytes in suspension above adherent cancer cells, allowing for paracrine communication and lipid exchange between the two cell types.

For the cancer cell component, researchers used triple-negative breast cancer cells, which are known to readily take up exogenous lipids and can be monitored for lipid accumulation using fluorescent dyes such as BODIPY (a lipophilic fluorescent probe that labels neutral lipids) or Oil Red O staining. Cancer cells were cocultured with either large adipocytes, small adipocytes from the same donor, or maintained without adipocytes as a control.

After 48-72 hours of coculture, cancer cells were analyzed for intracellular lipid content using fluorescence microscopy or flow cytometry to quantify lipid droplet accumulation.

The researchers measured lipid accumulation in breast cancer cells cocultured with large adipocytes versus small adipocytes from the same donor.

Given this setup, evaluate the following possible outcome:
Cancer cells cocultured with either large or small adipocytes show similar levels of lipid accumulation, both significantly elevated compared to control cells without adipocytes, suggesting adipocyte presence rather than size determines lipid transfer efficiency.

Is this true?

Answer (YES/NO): NO